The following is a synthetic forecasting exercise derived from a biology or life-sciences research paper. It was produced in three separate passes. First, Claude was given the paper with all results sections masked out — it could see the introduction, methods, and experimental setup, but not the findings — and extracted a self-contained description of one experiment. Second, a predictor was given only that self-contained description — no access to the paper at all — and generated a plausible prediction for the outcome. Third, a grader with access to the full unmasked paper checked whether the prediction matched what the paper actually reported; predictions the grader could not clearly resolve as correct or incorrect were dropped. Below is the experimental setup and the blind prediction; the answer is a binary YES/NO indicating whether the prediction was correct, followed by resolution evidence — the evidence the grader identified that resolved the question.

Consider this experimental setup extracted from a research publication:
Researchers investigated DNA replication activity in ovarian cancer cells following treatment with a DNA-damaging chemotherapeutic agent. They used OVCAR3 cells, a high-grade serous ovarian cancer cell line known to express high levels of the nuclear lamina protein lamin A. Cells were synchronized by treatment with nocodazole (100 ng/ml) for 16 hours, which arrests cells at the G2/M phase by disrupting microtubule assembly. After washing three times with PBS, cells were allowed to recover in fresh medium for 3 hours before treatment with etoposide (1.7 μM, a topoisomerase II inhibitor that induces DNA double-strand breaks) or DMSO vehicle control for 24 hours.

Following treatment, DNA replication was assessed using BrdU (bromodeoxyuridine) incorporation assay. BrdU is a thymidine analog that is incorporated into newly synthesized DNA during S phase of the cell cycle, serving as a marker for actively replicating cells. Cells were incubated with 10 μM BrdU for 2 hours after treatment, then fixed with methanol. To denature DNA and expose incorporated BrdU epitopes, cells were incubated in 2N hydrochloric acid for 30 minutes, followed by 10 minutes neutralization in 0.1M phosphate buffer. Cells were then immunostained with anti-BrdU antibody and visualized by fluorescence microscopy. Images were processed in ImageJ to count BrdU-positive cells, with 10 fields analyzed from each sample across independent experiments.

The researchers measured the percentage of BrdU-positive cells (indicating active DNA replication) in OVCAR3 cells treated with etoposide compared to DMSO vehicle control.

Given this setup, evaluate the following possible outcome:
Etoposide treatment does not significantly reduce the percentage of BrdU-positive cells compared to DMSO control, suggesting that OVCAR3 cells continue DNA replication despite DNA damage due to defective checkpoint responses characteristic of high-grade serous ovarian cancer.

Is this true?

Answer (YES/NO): NO